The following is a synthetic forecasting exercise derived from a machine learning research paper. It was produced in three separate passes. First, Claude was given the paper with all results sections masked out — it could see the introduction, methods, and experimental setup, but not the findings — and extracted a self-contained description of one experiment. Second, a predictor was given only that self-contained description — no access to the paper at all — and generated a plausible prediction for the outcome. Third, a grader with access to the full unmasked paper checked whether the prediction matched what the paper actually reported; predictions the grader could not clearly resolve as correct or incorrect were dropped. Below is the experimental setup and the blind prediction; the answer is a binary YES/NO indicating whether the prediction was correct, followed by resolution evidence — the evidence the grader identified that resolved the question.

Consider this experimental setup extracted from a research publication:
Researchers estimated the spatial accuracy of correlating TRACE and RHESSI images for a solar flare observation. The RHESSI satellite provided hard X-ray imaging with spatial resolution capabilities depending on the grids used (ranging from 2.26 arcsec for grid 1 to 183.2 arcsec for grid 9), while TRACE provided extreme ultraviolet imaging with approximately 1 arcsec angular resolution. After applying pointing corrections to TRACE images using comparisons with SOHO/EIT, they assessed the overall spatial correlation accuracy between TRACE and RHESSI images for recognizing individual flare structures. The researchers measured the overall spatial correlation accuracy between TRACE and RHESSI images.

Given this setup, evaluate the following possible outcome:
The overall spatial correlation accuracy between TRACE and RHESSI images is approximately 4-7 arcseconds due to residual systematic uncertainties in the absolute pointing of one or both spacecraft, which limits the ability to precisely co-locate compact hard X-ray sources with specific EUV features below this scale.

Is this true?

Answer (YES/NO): YES